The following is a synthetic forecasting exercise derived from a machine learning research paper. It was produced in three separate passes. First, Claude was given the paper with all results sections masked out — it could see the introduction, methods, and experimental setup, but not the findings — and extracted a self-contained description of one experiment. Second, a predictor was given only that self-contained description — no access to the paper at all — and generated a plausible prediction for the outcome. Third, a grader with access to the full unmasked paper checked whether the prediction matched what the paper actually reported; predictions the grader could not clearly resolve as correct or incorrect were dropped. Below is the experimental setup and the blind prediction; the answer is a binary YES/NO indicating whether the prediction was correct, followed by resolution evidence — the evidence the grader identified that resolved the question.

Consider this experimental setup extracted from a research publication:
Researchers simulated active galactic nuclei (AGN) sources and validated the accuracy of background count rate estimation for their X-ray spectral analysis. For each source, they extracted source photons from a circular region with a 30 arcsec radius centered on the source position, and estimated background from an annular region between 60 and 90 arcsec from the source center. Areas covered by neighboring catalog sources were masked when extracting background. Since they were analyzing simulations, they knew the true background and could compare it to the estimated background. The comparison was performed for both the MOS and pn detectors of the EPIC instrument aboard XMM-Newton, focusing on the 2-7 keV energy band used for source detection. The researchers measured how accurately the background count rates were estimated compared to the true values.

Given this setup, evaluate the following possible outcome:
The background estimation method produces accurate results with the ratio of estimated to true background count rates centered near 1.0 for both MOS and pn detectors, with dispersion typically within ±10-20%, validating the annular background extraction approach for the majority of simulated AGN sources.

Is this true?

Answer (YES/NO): YES